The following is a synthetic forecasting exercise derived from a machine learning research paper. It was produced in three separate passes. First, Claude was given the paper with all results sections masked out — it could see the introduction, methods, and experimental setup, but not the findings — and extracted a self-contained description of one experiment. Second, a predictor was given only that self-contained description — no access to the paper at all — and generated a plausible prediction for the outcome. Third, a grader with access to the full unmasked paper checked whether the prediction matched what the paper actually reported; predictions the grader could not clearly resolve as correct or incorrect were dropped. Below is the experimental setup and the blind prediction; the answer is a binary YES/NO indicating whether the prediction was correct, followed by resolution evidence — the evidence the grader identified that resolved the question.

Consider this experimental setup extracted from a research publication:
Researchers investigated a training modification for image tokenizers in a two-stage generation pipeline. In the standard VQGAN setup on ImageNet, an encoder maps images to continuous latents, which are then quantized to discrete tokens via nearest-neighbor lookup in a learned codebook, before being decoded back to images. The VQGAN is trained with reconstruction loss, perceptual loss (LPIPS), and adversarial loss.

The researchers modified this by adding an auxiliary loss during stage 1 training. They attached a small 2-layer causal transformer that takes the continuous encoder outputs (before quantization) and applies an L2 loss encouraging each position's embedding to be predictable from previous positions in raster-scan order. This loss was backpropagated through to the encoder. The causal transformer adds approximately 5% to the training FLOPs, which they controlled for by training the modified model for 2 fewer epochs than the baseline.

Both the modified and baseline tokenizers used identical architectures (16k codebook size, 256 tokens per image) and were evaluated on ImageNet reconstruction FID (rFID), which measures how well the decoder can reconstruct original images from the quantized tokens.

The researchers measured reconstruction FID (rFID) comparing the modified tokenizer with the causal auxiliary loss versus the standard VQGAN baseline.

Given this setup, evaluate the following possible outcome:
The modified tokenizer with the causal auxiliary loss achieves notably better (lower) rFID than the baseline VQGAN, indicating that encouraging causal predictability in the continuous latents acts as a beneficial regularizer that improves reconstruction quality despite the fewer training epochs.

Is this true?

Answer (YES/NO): NO